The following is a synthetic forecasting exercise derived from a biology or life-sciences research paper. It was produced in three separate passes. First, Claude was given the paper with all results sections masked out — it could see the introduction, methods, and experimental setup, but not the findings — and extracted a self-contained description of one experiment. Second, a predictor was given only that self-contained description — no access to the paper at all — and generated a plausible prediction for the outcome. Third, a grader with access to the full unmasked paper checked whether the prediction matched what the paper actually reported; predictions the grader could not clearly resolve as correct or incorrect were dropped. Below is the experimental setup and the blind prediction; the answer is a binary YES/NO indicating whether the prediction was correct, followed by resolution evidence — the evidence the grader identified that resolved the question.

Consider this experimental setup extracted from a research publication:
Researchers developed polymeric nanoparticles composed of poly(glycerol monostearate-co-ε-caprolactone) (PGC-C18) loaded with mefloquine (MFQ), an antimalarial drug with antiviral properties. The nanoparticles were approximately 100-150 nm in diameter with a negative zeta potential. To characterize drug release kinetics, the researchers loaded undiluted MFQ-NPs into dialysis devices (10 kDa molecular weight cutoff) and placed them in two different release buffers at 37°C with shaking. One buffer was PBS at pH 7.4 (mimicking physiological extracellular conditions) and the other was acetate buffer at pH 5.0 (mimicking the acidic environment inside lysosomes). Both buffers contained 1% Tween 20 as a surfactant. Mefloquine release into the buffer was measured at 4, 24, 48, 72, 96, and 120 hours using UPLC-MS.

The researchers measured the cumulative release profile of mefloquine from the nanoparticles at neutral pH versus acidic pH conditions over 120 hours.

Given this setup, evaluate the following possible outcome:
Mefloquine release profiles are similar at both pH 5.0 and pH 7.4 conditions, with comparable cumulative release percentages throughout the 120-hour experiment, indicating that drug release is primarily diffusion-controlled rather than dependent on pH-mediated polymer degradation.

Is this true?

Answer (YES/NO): YES